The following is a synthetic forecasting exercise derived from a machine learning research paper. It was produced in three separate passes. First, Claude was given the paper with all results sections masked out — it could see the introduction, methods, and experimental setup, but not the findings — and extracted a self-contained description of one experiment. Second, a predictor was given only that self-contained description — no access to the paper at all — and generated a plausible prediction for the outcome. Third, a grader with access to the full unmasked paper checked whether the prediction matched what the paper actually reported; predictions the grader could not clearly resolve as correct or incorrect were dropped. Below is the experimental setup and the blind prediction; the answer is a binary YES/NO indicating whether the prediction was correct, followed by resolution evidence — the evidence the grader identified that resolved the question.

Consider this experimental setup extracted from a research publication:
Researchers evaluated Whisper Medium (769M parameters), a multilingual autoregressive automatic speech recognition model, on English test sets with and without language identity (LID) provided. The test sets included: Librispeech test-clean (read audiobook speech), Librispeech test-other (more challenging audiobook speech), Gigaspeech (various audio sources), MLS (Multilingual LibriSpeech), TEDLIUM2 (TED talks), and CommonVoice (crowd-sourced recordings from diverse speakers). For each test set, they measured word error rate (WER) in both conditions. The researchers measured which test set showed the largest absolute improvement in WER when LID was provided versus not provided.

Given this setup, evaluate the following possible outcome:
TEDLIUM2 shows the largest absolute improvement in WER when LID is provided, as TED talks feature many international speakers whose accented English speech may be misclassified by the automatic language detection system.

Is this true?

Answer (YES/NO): NO